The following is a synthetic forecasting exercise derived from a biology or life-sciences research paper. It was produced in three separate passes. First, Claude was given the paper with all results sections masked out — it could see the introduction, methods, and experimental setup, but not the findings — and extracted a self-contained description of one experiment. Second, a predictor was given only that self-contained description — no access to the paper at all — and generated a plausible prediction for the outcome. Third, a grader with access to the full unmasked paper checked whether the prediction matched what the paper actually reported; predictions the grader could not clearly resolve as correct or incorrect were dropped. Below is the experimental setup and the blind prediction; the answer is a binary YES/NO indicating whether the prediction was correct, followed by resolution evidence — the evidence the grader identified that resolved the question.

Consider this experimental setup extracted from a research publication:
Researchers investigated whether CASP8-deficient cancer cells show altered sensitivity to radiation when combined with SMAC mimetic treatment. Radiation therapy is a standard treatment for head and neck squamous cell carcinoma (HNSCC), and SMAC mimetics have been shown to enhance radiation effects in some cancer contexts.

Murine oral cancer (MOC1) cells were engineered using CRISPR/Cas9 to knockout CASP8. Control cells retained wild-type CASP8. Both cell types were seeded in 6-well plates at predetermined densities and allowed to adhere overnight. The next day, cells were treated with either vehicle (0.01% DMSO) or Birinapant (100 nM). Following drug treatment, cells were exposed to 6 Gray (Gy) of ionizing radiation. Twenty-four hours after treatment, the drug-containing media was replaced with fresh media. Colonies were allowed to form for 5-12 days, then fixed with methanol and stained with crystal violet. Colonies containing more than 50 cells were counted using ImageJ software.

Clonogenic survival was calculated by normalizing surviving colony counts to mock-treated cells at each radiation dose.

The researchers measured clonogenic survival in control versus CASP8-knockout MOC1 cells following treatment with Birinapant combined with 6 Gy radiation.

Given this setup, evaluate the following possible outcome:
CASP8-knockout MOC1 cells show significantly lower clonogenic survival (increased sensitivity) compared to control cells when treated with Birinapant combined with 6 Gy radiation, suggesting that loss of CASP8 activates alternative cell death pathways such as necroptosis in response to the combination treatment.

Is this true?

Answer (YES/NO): YES